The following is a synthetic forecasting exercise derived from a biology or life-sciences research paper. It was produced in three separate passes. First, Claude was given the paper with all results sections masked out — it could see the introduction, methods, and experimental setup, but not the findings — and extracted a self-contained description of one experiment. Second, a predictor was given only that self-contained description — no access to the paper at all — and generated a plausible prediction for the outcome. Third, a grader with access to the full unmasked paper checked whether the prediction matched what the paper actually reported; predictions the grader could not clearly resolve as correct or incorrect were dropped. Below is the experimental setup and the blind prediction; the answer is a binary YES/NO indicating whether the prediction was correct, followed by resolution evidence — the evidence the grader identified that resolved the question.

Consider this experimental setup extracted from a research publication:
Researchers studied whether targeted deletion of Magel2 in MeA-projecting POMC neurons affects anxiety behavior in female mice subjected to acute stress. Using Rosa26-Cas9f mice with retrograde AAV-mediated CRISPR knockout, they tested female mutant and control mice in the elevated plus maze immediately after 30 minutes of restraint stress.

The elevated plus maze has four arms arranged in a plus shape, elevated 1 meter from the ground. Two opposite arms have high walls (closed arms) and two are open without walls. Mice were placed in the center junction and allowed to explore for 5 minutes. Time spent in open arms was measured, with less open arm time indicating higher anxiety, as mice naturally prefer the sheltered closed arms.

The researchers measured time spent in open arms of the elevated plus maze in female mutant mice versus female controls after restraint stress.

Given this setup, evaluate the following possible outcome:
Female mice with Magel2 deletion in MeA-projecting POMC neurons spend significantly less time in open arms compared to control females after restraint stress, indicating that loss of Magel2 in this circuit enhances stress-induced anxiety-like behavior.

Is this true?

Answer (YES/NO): NO